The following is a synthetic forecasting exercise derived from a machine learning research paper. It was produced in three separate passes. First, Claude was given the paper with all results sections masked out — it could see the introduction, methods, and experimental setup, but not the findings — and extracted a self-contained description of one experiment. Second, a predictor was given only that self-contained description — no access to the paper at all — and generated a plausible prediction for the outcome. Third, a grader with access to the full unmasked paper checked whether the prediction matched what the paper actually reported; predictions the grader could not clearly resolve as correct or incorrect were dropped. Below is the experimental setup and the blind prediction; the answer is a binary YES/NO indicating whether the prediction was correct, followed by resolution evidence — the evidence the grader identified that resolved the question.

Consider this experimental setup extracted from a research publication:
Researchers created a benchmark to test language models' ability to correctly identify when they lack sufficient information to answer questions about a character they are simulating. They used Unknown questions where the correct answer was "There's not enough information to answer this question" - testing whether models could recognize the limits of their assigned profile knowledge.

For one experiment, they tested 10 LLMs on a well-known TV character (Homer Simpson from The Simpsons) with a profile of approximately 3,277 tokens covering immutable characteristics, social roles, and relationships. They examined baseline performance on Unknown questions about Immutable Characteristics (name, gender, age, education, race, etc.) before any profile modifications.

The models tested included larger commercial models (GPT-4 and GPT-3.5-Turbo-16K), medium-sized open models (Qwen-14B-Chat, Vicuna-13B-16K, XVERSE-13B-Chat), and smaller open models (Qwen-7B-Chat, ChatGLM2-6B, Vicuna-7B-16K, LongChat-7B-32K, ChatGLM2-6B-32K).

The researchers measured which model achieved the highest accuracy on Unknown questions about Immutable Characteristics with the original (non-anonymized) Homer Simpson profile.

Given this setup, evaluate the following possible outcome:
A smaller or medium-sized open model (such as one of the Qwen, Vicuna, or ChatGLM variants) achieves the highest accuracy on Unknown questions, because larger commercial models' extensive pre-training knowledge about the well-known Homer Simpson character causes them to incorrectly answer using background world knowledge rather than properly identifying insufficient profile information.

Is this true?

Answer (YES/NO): NO